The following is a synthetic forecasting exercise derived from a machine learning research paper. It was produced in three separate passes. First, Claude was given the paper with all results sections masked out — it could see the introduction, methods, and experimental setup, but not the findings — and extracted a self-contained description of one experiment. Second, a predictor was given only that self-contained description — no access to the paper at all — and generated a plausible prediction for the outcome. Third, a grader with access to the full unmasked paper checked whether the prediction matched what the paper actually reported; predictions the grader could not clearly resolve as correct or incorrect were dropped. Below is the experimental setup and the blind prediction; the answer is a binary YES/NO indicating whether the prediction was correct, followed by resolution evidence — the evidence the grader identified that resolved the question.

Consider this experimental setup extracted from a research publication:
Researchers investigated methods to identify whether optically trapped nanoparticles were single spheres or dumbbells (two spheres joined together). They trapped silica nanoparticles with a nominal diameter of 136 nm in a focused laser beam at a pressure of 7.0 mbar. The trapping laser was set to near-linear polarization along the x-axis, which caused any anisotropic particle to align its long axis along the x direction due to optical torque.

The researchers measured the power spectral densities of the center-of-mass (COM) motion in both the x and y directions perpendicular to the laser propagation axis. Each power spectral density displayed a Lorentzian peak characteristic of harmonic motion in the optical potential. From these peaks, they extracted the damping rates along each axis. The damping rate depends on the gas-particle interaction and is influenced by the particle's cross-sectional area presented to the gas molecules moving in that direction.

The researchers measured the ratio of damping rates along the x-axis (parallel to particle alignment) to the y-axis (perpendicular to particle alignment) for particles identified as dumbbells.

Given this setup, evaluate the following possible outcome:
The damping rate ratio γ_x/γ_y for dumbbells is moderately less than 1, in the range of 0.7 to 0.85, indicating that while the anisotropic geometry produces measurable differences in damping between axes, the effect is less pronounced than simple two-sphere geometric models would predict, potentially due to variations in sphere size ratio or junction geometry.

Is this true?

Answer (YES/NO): NO